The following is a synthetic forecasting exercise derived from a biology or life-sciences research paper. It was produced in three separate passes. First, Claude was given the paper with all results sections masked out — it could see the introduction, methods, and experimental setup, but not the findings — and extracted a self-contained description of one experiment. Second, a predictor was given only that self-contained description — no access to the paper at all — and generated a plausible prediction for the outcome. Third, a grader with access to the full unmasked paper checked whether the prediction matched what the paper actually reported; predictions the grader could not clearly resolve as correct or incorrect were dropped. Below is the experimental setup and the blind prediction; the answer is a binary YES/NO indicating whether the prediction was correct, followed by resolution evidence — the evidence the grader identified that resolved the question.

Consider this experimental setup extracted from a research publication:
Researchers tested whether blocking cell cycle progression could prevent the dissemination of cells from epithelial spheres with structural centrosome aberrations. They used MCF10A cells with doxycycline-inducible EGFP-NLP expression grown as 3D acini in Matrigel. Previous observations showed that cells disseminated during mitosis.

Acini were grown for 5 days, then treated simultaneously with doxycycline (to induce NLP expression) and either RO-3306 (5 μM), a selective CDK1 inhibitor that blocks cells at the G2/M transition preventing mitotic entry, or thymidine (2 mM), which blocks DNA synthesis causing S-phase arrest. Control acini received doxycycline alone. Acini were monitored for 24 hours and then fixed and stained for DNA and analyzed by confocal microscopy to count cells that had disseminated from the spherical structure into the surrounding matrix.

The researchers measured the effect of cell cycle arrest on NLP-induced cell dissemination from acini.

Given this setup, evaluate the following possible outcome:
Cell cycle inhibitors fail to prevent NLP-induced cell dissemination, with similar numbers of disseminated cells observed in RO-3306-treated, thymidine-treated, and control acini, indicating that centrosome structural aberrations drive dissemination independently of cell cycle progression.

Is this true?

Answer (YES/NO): NO